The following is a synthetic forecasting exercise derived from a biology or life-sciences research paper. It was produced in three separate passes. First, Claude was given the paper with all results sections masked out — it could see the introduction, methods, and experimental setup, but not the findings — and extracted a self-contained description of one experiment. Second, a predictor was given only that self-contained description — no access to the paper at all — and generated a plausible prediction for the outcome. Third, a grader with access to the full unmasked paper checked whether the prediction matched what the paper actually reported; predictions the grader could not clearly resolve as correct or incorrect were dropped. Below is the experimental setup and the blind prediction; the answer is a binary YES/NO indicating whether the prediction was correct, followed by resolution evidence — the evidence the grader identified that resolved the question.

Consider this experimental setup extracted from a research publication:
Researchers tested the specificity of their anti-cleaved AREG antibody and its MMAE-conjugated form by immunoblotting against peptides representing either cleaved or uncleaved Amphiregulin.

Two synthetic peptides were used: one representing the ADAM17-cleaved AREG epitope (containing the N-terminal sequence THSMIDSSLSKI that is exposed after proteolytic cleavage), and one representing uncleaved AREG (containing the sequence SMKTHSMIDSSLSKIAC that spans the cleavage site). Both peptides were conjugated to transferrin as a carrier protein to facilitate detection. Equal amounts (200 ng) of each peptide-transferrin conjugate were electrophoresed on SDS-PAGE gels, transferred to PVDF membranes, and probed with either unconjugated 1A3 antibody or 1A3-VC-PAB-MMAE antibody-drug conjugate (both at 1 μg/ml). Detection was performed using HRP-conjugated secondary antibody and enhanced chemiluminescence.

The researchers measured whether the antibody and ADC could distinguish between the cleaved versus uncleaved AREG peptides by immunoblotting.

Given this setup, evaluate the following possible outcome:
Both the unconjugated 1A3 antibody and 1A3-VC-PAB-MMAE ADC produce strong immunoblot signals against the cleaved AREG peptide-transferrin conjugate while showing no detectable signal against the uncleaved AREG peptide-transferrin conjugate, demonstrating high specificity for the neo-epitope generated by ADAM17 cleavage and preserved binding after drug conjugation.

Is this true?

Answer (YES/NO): YES